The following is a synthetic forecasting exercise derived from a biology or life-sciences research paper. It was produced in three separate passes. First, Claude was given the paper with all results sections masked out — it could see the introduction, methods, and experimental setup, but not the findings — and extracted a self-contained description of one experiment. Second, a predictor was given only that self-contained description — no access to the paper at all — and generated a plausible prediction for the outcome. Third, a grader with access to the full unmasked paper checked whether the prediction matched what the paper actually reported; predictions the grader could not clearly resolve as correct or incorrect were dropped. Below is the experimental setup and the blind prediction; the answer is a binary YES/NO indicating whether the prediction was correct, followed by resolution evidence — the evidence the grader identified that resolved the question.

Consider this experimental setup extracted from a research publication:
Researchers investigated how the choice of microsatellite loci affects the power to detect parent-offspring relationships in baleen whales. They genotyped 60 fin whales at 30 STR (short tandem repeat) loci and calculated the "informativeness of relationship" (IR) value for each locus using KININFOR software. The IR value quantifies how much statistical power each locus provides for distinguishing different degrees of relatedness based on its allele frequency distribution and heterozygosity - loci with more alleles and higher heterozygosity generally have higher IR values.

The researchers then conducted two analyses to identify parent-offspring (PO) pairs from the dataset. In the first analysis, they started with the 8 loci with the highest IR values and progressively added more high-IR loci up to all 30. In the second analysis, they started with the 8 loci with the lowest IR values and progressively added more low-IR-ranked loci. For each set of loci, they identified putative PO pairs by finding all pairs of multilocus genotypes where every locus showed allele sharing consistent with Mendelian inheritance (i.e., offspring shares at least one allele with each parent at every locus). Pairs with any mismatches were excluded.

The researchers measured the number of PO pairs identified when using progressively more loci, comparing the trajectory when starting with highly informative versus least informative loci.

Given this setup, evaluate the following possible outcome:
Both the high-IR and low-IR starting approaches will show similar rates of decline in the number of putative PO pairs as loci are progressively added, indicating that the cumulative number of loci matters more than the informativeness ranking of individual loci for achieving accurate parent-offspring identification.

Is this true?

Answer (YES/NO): NO